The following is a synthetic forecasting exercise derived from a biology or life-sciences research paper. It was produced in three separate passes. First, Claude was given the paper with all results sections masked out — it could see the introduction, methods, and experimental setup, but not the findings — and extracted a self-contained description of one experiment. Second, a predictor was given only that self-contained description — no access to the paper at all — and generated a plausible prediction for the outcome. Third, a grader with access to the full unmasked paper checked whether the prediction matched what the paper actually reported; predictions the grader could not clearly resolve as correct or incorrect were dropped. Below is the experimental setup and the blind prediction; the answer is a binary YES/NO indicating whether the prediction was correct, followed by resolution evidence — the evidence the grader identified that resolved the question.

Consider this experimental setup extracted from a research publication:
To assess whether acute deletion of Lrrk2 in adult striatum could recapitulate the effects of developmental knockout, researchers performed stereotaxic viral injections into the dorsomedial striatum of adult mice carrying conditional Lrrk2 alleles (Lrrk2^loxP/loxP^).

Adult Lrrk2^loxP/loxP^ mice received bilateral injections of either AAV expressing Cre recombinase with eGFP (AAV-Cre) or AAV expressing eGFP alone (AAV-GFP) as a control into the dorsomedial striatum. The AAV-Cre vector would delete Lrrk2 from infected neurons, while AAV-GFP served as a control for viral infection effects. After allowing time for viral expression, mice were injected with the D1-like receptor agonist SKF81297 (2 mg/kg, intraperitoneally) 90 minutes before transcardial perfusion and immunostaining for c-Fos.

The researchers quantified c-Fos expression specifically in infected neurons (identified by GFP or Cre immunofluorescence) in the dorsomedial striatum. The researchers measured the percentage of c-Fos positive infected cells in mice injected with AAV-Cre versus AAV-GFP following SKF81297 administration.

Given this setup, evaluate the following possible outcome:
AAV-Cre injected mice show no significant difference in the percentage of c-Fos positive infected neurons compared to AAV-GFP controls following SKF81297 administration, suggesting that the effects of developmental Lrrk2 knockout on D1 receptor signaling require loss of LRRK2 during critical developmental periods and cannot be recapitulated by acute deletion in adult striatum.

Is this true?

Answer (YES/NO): YES